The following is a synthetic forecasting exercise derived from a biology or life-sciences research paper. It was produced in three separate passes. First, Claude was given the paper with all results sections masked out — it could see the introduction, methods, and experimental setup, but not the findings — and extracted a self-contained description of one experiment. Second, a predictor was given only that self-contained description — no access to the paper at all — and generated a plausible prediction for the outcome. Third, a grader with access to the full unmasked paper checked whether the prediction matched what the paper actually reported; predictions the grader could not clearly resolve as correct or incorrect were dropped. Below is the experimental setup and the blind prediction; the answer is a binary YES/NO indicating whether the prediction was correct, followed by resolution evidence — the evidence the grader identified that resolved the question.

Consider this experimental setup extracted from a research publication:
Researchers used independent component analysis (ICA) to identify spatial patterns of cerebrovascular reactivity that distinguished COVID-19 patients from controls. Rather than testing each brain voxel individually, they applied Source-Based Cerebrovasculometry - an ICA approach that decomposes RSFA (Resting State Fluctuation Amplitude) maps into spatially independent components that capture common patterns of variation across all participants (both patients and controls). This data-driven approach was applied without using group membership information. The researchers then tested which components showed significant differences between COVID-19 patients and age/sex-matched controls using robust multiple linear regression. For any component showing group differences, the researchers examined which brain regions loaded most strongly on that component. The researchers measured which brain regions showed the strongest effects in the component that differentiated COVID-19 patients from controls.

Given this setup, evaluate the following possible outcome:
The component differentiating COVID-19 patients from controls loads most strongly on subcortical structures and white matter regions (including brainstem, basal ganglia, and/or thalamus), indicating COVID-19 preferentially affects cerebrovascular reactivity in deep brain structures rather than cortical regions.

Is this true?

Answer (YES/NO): NO